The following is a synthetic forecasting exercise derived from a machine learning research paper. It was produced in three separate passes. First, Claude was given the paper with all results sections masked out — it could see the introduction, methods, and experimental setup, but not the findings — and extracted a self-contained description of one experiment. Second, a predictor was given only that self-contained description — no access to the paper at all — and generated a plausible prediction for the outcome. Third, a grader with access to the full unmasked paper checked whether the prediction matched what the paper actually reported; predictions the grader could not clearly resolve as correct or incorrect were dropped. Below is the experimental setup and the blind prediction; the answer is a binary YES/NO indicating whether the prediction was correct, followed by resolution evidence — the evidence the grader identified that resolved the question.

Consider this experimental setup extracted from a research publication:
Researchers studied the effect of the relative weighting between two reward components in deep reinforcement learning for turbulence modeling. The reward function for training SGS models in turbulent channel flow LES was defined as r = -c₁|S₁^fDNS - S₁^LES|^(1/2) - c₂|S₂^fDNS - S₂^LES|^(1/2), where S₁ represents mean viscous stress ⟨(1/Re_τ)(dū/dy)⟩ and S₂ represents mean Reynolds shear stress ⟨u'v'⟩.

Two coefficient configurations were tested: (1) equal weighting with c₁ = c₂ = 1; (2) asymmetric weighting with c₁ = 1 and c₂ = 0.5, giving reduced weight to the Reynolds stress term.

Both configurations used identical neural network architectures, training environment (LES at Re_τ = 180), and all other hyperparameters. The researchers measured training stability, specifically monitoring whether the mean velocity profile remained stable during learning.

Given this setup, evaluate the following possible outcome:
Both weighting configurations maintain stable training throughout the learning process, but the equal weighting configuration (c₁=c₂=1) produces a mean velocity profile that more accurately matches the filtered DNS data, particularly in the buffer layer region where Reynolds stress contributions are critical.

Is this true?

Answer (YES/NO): NO